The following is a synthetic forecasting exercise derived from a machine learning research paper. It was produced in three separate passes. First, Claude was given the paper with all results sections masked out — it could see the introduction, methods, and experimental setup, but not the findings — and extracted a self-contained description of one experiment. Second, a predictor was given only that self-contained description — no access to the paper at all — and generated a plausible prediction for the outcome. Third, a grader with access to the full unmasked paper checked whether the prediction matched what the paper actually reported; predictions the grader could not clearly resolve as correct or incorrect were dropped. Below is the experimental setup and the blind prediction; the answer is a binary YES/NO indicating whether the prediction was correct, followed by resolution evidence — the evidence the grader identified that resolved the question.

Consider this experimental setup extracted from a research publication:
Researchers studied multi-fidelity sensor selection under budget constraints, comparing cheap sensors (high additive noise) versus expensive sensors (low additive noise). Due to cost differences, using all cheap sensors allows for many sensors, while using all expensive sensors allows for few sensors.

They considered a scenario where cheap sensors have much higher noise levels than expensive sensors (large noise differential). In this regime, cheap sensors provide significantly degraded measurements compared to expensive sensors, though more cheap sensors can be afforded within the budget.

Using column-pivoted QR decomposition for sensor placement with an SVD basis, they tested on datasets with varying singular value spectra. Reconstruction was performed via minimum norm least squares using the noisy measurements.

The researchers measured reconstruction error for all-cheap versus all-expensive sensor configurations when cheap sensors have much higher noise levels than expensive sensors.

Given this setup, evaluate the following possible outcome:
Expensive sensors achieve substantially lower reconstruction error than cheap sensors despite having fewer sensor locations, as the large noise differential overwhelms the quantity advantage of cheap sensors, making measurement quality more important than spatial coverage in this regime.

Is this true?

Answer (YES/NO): YES